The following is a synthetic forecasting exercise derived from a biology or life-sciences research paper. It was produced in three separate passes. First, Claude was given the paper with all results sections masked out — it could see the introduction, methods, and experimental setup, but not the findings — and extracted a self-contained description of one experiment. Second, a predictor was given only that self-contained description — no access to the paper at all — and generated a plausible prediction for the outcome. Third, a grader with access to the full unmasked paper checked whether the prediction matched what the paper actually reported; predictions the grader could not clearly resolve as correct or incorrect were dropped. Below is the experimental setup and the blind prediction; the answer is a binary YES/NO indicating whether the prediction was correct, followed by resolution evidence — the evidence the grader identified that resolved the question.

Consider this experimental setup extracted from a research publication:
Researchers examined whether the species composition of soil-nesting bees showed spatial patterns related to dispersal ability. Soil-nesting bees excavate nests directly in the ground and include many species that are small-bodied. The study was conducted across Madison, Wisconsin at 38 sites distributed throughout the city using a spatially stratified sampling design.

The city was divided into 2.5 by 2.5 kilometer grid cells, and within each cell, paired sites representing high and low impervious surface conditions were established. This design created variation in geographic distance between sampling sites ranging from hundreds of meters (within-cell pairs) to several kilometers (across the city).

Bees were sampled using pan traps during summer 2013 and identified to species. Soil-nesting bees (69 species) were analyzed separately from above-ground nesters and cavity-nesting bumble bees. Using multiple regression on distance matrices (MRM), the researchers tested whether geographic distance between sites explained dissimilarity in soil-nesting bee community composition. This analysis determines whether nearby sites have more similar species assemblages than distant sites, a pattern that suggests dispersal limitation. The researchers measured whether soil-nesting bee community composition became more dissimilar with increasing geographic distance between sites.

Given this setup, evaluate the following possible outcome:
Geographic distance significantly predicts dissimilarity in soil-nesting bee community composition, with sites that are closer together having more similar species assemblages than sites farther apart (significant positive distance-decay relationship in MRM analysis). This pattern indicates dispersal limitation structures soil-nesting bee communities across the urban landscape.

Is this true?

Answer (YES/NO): YES